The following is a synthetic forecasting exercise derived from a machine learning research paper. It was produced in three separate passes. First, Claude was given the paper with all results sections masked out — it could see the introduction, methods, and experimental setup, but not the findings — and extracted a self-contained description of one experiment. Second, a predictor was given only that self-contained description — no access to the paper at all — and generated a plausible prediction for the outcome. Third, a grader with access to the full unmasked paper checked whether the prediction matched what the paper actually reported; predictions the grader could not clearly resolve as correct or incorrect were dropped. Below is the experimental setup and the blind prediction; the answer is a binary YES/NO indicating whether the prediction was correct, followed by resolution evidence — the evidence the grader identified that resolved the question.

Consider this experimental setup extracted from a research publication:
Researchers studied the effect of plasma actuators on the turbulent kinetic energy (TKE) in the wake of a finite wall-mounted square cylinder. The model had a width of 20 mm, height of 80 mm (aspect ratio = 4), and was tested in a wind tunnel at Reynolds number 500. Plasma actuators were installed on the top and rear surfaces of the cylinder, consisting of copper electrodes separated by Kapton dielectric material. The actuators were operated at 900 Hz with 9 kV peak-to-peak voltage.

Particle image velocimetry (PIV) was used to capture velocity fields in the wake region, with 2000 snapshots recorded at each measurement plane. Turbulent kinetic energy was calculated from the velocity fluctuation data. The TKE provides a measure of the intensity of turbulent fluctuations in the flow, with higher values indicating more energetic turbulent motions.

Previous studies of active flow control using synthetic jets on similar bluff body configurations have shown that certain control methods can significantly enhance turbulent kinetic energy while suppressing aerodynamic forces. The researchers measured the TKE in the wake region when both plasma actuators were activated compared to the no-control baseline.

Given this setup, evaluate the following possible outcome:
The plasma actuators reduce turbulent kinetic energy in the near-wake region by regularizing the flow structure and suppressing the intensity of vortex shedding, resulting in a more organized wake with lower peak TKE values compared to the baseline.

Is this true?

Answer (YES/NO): NO